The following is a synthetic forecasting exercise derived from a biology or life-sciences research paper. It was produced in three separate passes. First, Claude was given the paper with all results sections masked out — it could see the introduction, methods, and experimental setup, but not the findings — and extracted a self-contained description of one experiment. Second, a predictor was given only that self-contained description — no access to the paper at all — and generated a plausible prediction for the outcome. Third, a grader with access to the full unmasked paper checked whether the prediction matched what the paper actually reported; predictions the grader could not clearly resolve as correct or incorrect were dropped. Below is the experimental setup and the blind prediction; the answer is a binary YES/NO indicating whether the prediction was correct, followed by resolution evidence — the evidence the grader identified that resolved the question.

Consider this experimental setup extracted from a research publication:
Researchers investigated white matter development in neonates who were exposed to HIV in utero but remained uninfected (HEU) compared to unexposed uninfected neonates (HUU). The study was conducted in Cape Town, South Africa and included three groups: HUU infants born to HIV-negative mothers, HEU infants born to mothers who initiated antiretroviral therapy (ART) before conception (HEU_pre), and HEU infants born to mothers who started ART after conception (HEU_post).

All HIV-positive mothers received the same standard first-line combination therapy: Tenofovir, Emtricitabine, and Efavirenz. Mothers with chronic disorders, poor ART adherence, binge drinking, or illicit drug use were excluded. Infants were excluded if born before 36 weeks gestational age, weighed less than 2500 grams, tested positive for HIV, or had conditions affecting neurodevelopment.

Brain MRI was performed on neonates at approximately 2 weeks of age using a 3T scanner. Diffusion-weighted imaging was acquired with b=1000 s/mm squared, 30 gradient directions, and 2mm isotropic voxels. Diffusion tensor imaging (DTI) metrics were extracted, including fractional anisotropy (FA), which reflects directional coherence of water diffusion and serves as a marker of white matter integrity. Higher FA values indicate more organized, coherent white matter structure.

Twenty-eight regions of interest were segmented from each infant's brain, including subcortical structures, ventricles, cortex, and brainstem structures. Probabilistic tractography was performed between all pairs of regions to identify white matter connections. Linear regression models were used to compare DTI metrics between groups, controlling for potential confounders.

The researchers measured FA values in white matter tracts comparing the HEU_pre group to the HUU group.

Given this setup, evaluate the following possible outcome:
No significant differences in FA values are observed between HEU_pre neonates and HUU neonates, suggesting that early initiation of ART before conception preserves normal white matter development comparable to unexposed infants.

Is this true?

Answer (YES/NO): NO